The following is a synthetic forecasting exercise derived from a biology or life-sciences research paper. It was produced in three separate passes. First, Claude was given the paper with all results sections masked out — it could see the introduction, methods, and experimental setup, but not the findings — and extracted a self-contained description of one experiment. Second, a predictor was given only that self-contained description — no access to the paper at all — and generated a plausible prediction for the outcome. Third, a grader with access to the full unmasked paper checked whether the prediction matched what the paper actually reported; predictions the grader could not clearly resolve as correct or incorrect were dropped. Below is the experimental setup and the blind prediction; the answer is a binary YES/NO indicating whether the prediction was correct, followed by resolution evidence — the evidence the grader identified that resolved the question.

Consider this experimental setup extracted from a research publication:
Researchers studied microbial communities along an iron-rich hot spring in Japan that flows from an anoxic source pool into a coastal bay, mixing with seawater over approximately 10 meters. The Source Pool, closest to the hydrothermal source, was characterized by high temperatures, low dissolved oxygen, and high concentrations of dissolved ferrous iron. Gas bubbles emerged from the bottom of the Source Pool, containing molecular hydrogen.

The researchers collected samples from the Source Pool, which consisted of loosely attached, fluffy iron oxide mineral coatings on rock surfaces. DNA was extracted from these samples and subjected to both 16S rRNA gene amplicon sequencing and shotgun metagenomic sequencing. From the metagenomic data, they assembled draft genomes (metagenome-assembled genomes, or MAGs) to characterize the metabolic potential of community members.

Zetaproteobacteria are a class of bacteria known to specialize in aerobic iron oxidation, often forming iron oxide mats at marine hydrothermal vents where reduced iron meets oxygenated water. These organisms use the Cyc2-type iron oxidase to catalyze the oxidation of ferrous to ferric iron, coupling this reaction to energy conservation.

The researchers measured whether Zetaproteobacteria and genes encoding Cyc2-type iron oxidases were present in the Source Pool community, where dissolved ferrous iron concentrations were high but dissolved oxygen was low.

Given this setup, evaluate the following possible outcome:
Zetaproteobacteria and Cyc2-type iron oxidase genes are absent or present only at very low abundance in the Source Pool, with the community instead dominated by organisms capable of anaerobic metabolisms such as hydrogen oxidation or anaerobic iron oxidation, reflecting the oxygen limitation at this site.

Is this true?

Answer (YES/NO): NO